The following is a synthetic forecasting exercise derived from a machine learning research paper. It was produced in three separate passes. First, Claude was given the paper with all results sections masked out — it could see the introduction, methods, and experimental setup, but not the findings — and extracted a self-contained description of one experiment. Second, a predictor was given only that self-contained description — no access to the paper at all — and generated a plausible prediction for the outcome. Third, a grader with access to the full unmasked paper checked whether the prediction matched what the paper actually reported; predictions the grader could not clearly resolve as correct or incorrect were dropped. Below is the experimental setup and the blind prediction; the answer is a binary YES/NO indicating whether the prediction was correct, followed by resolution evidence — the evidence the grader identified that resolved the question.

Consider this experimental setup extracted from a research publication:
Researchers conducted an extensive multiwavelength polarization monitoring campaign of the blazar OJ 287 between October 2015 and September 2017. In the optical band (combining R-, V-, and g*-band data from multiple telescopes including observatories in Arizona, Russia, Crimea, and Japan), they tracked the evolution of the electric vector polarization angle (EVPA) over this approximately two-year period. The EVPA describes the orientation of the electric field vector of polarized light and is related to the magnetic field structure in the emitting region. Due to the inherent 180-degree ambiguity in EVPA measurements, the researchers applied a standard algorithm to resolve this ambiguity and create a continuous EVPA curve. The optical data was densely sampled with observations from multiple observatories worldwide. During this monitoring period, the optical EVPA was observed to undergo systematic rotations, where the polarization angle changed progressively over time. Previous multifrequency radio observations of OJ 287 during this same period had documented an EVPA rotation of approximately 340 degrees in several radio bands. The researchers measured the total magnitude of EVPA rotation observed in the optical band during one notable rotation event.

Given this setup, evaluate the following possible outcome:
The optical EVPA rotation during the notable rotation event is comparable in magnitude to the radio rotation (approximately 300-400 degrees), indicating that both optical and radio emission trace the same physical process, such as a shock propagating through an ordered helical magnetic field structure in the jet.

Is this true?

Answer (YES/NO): NO